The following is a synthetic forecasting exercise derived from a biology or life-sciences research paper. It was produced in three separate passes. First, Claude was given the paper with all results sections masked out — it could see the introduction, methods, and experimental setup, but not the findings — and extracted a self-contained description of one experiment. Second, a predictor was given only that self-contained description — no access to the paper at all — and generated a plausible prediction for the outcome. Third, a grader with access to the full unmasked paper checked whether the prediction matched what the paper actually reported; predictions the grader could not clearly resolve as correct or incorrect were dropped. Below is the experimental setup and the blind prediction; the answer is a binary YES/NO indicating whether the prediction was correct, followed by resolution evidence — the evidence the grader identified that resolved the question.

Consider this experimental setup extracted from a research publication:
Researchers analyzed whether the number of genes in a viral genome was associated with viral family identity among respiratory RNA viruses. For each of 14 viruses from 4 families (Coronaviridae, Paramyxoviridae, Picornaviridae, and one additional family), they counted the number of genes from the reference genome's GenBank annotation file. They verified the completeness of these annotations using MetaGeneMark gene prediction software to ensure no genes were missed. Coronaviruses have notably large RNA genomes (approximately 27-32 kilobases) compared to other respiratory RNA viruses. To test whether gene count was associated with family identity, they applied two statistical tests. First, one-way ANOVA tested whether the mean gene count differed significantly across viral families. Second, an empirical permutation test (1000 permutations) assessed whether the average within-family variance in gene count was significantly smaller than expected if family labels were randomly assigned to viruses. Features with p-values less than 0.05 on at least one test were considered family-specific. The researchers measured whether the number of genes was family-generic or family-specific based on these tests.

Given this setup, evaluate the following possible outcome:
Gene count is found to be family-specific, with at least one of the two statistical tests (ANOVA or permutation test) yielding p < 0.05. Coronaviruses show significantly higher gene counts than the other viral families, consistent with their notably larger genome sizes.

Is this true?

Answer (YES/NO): NO